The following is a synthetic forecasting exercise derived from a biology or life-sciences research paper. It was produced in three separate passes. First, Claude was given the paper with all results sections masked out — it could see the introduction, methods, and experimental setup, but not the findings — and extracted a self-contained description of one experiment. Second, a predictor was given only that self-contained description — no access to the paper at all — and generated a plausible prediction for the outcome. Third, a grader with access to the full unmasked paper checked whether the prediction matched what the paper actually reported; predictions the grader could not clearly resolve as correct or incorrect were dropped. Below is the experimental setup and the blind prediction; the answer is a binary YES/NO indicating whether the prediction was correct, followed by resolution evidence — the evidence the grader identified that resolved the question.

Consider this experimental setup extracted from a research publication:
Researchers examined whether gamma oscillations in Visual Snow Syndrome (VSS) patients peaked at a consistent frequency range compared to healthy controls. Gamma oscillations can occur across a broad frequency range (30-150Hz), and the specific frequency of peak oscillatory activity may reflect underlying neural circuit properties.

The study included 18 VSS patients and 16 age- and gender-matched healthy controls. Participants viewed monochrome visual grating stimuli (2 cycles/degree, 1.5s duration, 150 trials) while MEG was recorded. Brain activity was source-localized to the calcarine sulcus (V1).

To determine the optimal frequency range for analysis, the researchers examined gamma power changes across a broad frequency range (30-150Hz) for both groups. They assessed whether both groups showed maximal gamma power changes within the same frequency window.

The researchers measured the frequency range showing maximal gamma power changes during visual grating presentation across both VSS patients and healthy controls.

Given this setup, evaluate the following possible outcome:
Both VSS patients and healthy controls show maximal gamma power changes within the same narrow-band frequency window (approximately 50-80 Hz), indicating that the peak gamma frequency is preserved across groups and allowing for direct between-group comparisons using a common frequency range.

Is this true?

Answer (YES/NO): YES